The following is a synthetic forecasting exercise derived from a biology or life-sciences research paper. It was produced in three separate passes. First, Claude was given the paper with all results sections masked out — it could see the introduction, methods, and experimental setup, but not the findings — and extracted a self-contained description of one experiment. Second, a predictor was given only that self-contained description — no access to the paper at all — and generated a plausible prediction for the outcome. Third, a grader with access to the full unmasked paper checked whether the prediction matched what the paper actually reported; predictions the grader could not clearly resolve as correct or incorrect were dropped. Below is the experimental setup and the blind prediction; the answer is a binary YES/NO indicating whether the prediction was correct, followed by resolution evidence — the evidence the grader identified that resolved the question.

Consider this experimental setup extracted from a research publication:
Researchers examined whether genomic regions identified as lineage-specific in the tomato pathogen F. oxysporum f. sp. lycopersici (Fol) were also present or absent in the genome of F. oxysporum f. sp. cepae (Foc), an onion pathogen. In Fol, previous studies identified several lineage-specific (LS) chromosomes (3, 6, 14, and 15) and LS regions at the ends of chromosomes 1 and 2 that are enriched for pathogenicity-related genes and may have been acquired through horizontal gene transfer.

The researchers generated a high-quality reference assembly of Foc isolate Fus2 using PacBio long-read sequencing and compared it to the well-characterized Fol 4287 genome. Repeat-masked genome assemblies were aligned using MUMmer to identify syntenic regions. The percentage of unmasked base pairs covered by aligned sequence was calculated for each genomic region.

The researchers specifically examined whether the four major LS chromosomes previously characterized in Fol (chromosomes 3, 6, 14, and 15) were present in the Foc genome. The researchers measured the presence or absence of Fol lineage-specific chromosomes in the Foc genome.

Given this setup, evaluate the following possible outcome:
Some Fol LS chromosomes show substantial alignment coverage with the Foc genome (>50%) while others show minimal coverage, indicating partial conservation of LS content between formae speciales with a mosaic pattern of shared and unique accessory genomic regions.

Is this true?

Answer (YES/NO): NO